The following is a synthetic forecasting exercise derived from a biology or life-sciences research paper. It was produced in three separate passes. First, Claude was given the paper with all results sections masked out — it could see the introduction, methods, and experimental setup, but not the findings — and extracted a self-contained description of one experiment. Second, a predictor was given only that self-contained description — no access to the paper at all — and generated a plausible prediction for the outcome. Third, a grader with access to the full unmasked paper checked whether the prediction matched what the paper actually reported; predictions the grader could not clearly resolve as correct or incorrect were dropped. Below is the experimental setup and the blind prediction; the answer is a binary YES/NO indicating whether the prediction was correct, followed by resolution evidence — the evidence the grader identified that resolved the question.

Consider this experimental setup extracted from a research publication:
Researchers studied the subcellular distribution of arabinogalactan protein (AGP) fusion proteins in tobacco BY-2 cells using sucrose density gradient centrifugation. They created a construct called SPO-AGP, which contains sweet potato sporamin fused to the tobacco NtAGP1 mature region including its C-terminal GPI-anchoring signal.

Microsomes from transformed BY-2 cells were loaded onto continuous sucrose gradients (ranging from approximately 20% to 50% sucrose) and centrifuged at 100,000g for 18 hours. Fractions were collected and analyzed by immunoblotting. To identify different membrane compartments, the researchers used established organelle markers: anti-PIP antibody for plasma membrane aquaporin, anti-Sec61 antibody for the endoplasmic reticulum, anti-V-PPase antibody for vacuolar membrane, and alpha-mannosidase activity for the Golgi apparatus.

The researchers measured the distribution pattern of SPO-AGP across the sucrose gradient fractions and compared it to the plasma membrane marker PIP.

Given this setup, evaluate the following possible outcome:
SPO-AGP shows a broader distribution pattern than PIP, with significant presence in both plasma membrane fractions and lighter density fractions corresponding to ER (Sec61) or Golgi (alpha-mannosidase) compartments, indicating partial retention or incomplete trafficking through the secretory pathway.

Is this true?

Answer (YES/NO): NO